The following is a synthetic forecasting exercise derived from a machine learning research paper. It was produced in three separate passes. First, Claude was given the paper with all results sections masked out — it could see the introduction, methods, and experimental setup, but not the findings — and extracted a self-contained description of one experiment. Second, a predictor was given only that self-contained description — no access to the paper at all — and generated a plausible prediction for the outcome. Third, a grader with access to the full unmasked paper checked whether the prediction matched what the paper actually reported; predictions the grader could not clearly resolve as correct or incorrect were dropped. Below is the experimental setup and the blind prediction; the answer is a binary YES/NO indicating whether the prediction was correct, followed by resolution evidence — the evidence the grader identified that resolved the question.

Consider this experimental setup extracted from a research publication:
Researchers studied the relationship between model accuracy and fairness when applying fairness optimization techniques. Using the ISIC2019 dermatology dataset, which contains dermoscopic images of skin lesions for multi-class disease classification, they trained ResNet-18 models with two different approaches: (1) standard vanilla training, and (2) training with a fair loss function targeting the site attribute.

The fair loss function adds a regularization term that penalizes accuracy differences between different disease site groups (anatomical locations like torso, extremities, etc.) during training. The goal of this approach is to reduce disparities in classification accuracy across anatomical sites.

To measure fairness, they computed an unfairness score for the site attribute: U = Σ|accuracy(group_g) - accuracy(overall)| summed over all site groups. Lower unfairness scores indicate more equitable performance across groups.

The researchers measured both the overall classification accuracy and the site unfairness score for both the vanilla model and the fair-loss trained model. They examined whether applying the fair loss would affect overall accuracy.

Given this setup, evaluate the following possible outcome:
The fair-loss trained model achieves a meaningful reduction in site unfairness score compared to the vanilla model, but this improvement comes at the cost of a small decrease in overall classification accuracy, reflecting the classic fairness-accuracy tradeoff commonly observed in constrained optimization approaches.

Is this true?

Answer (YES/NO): YES